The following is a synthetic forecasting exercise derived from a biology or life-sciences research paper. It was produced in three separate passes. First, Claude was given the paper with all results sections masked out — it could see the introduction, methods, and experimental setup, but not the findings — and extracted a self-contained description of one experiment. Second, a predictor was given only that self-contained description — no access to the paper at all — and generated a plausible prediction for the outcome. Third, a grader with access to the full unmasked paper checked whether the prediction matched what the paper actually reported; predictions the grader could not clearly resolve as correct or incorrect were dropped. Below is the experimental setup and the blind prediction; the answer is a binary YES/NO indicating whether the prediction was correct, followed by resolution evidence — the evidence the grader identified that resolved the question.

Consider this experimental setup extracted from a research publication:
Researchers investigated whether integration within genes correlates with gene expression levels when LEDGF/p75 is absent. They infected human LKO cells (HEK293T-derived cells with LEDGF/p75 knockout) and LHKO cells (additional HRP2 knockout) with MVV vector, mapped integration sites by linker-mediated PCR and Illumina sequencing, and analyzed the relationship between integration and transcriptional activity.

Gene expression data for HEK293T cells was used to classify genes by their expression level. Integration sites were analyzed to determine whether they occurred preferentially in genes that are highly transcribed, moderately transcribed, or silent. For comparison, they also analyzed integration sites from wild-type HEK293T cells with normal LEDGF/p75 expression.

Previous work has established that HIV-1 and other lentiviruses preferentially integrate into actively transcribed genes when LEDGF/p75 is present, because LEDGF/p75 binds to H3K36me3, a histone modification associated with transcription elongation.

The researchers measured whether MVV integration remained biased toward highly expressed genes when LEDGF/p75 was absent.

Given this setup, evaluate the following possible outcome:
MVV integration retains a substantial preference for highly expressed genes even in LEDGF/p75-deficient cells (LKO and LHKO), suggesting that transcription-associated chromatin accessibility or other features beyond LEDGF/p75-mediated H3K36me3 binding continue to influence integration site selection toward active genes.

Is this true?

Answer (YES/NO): NO